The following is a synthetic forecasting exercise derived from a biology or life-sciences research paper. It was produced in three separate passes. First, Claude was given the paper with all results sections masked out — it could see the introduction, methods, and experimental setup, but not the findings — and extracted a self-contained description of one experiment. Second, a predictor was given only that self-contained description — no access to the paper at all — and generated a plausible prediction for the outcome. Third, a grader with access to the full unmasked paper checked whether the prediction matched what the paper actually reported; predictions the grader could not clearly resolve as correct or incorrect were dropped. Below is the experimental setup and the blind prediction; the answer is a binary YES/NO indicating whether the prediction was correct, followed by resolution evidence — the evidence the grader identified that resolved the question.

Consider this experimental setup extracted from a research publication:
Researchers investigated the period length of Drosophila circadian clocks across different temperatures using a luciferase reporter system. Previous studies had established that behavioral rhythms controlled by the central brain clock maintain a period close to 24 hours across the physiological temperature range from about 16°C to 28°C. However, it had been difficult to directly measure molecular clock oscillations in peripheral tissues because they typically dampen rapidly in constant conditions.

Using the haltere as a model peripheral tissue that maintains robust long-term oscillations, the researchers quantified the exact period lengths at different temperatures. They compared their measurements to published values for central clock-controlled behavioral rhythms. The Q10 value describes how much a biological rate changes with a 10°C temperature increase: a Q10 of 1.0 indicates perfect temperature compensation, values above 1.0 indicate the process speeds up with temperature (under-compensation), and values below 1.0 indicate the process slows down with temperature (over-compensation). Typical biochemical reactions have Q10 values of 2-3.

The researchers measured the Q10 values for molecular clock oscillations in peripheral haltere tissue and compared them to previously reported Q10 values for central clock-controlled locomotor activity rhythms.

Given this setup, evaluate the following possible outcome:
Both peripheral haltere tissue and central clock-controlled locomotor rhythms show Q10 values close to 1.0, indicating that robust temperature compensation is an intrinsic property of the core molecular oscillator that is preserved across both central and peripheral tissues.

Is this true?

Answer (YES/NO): NO